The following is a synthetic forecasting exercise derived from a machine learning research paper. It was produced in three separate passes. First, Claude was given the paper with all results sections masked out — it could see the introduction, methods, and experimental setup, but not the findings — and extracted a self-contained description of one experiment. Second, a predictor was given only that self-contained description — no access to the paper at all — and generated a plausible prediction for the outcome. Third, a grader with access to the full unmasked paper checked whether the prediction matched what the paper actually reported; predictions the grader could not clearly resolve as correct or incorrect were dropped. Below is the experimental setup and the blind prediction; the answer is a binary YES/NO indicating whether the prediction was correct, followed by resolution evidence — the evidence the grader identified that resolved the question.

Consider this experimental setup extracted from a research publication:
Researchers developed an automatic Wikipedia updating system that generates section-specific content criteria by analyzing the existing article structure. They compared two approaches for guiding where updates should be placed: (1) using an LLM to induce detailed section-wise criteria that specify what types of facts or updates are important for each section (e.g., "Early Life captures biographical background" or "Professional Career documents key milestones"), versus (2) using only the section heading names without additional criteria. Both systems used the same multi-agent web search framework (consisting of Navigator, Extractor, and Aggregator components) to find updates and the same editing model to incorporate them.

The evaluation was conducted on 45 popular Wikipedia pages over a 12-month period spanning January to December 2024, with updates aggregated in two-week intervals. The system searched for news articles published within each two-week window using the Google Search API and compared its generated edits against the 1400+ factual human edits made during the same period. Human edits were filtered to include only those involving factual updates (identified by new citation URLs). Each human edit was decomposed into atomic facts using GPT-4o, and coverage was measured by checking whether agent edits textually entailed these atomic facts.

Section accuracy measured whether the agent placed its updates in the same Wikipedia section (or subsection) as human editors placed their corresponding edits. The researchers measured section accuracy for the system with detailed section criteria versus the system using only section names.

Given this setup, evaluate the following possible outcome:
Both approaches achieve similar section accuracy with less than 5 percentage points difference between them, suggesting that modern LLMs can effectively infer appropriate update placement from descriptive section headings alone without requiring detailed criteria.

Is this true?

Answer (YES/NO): NO